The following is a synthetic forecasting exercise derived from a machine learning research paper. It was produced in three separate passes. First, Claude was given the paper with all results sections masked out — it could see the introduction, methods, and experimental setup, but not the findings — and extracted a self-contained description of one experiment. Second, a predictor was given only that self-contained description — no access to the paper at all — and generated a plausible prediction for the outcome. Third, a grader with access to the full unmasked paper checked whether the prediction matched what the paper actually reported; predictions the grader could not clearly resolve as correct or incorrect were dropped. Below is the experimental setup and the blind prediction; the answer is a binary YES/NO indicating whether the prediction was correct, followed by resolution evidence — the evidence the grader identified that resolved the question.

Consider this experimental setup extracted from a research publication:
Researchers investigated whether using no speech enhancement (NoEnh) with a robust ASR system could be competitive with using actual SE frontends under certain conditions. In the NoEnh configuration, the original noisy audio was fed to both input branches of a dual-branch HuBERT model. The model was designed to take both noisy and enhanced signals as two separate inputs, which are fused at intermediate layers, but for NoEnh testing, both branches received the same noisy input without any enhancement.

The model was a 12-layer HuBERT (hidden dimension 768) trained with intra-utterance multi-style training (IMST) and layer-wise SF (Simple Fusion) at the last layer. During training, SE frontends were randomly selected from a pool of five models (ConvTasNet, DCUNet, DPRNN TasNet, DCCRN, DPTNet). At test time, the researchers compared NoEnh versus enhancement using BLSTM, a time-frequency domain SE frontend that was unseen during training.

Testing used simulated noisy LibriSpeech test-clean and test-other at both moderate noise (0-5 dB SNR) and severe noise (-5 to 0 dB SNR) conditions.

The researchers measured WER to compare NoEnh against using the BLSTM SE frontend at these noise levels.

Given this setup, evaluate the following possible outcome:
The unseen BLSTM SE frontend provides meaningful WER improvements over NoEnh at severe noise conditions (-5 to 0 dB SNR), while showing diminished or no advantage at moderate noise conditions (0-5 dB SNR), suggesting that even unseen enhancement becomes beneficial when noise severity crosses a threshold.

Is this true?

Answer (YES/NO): NO